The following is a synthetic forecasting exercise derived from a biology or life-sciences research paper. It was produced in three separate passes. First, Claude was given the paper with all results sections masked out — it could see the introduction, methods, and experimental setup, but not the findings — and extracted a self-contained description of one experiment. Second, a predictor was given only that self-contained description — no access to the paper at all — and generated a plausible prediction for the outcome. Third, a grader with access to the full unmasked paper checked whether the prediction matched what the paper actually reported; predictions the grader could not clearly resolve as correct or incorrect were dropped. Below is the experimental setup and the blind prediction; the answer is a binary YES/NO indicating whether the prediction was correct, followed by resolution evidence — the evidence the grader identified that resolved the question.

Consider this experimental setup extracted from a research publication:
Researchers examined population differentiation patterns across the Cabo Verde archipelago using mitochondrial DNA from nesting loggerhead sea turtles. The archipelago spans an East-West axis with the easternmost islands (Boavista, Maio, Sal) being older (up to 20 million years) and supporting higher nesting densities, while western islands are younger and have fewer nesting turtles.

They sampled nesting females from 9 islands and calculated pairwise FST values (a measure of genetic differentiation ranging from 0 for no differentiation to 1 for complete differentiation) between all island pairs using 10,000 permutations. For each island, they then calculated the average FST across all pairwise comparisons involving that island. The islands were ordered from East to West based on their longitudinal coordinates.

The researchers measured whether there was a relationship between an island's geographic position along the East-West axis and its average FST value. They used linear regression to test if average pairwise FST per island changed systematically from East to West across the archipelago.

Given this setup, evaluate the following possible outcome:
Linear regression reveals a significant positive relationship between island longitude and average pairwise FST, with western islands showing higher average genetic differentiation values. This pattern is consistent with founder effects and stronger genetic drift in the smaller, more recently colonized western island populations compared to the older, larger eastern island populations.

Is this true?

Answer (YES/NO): YES